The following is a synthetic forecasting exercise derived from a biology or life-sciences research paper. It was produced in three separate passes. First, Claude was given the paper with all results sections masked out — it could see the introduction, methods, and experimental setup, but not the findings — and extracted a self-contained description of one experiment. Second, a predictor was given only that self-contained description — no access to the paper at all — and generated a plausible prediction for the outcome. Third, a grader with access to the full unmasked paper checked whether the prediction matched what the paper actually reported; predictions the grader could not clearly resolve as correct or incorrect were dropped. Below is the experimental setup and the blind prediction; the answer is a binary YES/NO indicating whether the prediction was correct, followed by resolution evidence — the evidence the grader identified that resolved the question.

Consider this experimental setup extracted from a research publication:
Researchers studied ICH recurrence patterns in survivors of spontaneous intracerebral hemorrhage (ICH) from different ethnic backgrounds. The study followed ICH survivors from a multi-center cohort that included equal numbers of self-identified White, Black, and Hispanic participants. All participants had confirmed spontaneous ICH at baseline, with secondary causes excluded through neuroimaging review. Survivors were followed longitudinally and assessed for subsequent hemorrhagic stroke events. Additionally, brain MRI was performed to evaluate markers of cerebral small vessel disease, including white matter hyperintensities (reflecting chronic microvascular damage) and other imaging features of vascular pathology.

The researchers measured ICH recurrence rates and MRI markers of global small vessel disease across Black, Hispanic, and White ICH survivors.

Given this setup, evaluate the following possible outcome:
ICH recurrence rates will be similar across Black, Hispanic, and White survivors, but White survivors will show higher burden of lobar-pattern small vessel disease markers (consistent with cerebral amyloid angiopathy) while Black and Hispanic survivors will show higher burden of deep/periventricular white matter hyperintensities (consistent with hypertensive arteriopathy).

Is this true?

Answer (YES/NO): NO